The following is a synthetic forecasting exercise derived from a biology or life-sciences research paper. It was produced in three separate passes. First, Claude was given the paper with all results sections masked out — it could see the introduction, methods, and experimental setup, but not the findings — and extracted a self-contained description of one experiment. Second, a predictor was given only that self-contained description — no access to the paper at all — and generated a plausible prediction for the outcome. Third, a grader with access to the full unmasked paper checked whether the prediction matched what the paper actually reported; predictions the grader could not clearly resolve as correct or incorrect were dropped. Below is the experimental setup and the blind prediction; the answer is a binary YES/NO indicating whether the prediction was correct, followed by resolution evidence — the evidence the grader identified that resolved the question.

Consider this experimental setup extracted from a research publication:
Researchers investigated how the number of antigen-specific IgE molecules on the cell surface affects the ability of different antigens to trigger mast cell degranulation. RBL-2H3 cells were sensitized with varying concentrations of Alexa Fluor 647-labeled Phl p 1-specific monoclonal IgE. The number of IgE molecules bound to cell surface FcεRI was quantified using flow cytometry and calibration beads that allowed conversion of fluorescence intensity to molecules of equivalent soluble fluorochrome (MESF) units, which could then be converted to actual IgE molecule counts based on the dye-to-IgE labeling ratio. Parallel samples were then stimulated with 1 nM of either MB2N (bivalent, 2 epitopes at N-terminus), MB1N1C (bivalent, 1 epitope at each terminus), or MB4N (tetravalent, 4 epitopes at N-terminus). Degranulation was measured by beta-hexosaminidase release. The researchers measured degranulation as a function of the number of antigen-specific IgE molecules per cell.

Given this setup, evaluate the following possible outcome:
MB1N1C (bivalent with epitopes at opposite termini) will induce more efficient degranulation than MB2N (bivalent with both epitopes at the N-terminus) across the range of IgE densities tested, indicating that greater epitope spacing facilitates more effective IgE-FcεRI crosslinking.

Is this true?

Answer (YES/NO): NO